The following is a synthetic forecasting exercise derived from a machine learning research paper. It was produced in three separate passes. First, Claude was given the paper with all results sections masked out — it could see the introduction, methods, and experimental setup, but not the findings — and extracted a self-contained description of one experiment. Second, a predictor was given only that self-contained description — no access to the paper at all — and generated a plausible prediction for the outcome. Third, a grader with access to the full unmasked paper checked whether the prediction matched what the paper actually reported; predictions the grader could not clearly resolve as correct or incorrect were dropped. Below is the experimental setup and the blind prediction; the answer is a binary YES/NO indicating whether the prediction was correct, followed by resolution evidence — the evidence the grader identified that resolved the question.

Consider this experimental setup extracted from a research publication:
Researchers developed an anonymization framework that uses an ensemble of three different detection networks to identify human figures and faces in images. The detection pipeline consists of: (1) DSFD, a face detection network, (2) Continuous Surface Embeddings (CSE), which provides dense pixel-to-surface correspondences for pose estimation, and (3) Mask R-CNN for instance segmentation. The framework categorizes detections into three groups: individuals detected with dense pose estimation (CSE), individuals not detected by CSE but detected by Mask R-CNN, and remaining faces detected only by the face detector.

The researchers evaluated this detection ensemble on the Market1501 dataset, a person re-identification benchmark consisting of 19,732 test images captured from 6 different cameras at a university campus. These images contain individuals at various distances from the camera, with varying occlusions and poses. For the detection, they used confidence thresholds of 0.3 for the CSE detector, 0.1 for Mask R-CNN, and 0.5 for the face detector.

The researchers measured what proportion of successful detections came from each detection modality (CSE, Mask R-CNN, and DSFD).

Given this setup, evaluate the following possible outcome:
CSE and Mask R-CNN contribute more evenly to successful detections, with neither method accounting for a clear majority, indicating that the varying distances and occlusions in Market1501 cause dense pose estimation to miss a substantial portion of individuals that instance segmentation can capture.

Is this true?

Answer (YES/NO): YES